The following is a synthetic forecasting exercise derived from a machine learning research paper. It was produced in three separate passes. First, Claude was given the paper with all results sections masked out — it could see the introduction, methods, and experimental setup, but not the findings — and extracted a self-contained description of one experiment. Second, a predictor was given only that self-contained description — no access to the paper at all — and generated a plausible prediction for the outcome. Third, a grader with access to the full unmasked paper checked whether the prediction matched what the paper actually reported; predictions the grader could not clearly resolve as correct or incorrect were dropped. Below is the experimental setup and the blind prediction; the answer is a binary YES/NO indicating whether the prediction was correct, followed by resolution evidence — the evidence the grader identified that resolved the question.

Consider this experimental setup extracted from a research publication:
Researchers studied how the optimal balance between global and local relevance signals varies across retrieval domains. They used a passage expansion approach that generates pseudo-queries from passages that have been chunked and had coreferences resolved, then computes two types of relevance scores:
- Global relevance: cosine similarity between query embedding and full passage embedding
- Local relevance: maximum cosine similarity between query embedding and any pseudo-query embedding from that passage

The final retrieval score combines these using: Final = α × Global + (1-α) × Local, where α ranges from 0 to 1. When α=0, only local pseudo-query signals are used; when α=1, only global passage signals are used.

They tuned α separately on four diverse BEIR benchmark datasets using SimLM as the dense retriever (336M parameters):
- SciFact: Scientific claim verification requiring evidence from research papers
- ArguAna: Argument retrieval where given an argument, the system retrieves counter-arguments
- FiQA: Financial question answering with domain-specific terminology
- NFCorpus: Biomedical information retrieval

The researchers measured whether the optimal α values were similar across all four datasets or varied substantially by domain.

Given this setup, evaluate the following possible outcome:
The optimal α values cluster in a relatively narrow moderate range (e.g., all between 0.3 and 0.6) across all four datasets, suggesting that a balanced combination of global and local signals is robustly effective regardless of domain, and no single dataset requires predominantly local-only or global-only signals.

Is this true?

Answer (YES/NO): NO